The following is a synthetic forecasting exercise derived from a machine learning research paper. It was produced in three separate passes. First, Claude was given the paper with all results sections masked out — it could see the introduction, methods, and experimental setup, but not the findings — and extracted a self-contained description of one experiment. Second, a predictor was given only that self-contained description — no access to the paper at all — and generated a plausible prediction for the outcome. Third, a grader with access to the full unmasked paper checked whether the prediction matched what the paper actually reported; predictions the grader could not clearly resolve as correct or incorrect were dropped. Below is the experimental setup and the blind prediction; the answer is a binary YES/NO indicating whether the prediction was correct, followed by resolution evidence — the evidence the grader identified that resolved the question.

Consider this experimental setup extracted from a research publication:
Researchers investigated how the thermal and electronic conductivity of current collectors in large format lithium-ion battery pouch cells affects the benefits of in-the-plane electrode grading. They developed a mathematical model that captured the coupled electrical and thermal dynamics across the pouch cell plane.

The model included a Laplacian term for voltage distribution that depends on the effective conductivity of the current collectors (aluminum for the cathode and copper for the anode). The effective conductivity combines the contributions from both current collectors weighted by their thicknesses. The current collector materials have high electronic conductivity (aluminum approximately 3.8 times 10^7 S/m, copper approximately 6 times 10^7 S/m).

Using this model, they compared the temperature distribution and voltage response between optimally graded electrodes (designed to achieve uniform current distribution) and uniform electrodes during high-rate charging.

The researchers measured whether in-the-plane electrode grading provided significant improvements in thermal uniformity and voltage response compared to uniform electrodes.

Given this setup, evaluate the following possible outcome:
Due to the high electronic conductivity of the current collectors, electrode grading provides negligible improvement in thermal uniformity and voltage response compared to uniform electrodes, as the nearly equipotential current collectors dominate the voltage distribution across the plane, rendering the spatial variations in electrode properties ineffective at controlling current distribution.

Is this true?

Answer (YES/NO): NO